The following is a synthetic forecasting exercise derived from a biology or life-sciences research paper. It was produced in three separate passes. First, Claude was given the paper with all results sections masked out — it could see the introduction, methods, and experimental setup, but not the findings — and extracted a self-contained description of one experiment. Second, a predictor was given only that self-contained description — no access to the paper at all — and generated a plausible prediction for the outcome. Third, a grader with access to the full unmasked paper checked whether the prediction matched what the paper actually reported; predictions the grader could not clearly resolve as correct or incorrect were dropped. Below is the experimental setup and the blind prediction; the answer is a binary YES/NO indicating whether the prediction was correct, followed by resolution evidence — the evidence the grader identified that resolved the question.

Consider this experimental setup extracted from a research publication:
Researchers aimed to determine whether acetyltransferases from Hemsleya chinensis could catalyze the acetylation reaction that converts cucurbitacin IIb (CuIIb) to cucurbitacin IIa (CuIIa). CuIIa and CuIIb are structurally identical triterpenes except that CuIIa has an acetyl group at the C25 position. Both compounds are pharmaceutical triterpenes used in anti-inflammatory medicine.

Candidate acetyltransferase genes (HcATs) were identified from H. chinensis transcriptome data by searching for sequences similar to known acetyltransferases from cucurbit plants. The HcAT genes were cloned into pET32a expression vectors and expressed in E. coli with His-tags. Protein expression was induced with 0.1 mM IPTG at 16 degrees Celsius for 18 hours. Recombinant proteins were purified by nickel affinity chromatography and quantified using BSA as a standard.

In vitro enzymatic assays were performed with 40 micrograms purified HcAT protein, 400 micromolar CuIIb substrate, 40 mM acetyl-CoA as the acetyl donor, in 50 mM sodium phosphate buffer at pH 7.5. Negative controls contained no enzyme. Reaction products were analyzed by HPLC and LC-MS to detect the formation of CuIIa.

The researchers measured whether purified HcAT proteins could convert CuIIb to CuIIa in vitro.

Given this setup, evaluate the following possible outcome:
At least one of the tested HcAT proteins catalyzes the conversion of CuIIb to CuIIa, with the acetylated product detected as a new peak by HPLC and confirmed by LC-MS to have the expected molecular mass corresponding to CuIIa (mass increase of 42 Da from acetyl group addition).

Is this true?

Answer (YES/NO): YES